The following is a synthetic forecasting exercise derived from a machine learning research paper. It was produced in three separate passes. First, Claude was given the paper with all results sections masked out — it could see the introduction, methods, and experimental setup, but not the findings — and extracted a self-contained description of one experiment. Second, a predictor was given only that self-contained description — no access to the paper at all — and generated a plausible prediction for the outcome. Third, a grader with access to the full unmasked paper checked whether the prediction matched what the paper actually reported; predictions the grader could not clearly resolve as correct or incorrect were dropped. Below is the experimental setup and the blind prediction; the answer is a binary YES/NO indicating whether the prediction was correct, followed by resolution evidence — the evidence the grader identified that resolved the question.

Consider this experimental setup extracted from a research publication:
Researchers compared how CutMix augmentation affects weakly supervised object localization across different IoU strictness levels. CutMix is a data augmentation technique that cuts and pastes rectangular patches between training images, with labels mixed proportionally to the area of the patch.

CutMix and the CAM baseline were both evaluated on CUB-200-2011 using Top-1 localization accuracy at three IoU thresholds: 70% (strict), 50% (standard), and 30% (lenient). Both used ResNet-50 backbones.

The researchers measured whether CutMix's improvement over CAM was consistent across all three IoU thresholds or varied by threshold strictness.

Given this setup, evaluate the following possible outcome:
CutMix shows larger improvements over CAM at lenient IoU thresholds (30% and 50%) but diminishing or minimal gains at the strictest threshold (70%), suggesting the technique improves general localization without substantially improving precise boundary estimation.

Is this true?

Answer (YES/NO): NO